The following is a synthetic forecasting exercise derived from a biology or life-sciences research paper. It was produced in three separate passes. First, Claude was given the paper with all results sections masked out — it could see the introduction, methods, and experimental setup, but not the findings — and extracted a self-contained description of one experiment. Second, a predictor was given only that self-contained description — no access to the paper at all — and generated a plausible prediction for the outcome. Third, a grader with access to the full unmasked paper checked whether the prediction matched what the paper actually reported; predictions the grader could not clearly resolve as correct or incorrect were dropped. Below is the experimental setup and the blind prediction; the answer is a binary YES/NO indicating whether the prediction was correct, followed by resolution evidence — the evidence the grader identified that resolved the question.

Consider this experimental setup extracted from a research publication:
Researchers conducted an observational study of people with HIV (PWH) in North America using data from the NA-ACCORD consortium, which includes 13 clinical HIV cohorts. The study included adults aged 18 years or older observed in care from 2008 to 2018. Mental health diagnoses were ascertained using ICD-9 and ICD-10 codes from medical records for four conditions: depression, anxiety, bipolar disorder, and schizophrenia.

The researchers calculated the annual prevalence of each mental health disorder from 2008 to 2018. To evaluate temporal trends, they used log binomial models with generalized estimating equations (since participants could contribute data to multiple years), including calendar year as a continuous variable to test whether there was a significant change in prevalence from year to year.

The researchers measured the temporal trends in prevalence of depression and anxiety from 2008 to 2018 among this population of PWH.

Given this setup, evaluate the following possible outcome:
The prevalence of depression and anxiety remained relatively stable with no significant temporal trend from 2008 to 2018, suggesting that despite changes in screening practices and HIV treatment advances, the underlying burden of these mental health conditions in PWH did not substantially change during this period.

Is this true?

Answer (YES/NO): NO